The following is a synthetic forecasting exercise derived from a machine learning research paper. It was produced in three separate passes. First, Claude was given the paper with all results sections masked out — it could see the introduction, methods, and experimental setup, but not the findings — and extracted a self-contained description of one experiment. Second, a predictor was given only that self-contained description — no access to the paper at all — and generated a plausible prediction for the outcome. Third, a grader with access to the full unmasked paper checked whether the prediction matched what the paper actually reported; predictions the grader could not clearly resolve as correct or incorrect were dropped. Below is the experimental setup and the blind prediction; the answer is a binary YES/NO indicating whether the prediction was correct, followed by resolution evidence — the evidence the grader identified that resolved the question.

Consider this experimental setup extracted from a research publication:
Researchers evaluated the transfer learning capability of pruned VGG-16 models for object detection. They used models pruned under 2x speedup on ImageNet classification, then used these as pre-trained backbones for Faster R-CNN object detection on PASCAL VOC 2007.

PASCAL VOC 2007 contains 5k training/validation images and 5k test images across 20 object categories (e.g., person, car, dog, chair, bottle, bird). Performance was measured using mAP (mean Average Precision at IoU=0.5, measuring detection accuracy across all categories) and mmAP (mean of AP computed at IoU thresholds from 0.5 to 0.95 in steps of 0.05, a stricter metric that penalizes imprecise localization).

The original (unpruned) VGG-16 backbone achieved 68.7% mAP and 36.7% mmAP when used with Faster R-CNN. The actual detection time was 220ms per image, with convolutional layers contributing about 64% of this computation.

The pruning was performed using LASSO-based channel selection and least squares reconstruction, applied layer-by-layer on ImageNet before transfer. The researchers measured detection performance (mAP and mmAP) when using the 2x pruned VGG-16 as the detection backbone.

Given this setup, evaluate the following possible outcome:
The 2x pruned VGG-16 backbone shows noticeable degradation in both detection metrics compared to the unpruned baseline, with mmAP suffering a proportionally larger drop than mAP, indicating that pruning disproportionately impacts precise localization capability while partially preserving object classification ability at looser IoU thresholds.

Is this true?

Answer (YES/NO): NO